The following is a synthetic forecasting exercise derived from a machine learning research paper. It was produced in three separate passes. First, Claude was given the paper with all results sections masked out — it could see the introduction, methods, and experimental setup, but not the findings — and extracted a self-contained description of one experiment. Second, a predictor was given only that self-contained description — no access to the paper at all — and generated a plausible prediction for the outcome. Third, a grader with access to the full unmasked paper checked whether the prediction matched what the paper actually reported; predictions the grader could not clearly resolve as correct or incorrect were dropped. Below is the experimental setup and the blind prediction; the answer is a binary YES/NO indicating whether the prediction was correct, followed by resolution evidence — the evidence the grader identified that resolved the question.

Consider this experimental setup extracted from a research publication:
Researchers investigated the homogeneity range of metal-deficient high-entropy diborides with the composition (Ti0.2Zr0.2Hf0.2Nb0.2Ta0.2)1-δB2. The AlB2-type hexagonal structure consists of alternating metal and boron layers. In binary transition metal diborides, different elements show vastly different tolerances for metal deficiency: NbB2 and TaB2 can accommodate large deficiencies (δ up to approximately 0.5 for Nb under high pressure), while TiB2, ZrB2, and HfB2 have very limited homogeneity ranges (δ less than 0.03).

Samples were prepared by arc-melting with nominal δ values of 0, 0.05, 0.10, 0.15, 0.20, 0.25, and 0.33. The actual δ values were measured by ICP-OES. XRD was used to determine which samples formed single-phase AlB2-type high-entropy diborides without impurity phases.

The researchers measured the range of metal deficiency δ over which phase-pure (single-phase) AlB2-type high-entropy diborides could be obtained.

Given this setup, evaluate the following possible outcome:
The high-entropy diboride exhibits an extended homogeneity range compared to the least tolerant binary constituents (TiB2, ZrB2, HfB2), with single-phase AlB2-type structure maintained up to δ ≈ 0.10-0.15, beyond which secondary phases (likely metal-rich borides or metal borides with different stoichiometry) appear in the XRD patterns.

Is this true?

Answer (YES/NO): NO